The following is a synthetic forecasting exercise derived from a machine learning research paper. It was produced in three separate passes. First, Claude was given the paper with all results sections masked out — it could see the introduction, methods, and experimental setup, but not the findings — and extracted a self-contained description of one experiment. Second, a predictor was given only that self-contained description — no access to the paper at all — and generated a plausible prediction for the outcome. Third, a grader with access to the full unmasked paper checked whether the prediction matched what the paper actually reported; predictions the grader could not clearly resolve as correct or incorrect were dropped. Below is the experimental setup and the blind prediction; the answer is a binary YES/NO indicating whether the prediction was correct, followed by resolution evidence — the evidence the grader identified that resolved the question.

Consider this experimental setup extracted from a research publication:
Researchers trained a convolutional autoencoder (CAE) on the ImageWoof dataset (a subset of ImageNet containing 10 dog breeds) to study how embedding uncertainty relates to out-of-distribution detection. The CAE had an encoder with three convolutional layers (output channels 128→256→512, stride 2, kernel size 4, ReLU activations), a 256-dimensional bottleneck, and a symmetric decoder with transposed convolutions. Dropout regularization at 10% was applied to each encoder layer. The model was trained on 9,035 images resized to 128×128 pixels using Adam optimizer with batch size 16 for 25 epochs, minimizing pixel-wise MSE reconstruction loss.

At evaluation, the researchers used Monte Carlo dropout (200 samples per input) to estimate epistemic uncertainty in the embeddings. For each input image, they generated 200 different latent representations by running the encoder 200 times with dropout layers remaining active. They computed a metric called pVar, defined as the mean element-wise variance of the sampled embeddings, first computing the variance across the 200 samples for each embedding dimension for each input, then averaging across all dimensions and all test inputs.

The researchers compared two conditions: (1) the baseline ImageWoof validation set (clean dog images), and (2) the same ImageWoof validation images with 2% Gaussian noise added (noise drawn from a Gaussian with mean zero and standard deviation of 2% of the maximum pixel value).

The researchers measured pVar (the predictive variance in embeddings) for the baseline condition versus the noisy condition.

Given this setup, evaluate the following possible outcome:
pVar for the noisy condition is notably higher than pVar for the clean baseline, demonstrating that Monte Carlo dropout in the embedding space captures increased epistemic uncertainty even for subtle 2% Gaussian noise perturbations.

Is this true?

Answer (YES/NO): NO